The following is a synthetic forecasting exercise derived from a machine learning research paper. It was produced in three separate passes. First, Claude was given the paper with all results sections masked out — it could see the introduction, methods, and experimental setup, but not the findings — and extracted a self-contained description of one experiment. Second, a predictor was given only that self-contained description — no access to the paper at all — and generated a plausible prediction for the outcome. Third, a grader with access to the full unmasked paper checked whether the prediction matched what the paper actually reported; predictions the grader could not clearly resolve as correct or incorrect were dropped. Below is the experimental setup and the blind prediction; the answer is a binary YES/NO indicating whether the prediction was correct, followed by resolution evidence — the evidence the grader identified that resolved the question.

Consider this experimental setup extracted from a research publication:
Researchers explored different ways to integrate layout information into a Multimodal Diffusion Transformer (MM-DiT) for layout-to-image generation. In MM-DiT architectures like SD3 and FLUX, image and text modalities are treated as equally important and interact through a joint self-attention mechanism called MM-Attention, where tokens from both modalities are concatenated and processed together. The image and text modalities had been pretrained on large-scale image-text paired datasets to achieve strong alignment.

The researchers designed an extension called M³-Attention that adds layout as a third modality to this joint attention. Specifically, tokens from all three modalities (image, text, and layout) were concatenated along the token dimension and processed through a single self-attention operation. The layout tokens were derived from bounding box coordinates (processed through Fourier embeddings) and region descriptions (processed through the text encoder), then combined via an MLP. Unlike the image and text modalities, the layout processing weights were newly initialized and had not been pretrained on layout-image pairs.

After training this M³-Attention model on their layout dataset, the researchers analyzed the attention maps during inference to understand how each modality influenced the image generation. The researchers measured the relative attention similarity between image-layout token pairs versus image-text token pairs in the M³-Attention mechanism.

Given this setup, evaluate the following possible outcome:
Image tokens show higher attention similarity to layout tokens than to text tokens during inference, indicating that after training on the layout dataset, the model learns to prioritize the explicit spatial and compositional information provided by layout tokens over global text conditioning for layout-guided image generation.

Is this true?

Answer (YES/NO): NO